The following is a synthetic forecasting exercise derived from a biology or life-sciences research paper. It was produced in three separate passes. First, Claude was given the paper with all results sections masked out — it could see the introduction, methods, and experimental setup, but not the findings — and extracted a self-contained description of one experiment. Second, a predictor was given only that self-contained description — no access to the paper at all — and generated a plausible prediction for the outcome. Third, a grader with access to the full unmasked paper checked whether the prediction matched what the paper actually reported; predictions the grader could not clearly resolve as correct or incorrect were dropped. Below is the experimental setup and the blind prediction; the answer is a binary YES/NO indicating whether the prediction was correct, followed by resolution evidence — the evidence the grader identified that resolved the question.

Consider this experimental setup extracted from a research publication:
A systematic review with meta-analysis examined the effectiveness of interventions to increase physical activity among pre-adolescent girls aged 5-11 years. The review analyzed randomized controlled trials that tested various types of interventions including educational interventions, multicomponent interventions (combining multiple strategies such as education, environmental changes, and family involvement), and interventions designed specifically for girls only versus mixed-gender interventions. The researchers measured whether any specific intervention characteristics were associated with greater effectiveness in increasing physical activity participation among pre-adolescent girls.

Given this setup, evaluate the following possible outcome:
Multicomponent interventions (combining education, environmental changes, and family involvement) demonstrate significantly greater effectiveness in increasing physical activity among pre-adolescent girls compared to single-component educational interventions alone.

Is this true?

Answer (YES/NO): NO